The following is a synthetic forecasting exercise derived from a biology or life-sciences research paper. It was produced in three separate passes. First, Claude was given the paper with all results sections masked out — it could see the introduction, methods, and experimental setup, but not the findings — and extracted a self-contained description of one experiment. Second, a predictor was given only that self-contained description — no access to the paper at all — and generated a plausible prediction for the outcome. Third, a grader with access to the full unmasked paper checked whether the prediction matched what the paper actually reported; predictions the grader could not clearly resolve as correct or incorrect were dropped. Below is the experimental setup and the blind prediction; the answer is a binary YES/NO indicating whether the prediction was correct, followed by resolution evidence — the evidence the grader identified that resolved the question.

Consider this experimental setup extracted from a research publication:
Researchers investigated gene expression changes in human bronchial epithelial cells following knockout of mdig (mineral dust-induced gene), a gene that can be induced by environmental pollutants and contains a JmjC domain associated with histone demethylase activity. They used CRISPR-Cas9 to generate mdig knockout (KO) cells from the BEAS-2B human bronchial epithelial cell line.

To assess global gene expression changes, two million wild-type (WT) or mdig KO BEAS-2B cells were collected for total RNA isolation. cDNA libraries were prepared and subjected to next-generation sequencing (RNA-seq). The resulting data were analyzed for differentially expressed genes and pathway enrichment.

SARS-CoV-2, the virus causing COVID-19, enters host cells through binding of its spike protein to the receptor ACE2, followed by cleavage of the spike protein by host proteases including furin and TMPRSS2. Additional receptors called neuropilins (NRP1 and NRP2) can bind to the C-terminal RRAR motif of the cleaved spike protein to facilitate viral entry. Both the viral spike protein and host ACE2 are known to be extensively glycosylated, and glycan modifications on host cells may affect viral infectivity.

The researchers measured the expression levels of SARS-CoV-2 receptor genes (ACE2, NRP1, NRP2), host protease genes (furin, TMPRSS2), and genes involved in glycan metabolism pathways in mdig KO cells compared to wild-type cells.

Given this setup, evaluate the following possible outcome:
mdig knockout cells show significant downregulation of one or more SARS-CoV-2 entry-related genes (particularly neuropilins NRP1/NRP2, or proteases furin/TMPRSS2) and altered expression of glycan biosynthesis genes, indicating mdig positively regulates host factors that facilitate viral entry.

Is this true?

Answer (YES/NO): YES